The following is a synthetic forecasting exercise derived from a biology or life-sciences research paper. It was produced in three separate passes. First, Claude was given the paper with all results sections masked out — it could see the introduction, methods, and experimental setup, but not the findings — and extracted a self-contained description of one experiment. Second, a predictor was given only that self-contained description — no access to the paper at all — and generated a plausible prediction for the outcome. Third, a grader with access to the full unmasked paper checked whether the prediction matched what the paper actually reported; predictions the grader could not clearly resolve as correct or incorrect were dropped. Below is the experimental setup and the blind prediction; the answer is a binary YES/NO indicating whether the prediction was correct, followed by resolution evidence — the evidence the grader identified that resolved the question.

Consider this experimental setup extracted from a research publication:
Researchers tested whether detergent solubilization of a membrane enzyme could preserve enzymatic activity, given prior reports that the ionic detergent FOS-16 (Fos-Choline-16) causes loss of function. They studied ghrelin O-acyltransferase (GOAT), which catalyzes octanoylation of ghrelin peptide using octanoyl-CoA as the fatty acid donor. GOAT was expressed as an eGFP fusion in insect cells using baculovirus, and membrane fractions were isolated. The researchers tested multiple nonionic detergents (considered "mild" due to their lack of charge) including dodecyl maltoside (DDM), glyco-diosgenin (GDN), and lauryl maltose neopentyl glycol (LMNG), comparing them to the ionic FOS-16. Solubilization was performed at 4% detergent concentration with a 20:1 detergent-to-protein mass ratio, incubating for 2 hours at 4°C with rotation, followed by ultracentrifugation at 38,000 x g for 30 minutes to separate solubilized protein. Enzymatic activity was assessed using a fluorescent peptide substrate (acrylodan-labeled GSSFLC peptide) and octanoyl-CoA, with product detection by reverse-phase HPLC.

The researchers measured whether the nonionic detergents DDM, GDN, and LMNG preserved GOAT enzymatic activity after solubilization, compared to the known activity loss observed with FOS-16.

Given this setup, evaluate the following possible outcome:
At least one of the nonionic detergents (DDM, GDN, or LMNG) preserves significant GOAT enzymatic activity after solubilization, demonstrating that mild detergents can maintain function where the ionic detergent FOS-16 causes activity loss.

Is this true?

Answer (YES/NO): NO